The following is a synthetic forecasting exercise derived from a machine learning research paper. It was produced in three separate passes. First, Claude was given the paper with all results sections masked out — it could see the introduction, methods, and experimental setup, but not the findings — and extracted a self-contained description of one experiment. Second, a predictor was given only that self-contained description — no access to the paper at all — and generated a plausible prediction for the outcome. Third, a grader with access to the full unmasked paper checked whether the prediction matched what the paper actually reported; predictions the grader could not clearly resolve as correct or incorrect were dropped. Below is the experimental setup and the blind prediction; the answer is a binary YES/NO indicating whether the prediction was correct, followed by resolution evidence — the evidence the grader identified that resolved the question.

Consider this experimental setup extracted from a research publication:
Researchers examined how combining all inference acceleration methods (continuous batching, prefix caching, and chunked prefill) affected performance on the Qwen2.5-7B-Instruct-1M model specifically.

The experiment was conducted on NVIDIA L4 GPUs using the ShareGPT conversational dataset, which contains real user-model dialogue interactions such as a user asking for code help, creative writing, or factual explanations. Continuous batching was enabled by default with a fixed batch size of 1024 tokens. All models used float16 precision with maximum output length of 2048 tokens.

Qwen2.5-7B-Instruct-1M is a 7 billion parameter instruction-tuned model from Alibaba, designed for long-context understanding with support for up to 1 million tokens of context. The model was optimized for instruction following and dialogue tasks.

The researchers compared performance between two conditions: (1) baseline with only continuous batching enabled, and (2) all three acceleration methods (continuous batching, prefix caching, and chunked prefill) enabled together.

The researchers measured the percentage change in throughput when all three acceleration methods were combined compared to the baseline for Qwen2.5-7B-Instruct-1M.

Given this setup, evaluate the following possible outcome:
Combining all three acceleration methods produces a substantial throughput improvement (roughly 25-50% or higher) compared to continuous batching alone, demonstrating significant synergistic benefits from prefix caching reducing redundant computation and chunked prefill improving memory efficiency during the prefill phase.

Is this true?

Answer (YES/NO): NO